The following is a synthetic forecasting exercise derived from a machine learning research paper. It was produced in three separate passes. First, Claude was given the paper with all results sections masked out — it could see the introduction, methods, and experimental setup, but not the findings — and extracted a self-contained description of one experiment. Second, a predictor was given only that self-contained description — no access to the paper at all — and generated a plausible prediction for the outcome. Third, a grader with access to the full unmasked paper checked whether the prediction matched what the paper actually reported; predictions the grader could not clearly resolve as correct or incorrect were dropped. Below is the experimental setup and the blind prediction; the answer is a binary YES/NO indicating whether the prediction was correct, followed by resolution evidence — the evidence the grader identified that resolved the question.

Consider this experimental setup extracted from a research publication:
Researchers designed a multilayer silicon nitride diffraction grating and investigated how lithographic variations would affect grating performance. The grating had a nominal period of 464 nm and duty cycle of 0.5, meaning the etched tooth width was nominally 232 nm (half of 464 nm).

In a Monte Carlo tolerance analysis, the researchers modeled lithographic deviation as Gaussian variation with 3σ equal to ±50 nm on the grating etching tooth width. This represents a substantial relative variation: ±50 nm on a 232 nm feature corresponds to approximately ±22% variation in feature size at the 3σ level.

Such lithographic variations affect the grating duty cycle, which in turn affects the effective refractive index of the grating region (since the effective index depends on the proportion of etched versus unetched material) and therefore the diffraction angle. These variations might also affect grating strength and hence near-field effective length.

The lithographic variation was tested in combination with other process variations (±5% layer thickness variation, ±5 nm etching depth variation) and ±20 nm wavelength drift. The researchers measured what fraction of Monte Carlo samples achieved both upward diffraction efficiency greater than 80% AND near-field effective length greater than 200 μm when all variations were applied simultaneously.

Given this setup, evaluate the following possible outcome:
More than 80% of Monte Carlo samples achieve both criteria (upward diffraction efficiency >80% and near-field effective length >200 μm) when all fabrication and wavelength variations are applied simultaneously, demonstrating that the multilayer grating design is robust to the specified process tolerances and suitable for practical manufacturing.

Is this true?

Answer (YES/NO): NO